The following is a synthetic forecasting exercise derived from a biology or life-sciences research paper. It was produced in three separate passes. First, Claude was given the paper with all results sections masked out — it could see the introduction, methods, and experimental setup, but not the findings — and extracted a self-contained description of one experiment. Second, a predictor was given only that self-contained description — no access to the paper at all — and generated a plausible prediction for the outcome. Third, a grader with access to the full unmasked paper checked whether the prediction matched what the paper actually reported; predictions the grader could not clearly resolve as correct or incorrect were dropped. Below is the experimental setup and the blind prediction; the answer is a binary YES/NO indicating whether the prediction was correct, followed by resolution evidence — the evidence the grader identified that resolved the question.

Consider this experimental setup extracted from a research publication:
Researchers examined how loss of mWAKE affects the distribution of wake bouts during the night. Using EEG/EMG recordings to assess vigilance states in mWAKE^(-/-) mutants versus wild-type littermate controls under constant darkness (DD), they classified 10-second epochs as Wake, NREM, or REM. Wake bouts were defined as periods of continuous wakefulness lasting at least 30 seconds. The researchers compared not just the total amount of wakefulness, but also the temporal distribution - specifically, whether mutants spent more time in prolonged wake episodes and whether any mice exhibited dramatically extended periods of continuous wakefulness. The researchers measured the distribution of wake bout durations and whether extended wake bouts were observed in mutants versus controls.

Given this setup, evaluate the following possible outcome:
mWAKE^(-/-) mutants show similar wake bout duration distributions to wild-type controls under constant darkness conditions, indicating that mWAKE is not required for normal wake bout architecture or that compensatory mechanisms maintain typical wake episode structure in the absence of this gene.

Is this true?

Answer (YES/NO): NO